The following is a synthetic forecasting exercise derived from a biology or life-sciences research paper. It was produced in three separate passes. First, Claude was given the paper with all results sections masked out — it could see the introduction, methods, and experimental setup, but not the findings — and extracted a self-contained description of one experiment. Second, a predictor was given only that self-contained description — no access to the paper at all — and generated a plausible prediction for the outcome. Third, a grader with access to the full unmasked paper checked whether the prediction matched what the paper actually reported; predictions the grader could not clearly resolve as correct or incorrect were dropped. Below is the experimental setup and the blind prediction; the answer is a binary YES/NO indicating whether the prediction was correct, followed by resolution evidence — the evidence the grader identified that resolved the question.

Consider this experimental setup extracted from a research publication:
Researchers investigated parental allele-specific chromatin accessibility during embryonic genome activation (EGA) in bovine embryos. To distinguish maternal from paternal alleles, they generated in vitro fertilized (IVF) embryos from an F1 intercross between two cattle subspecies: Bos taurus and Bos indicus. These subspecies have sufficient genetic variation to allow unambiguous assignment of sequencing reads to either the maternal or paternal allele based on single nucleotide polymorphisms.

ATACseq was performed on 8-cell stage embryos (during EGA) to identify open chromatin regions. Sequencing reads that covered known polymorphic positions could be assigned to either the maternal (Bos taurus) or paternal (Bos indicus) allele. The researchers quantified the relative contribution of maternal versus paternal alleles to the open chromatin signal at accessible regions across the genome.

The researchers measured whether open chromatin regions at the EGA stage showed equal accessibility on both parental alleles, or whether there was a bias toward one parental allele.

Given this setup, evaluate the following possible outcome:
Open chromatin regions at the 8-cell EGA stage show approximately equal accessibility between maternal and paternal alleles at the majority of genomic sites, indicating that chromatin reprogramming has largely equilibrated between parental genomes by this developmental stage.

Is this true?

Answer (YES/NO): NO